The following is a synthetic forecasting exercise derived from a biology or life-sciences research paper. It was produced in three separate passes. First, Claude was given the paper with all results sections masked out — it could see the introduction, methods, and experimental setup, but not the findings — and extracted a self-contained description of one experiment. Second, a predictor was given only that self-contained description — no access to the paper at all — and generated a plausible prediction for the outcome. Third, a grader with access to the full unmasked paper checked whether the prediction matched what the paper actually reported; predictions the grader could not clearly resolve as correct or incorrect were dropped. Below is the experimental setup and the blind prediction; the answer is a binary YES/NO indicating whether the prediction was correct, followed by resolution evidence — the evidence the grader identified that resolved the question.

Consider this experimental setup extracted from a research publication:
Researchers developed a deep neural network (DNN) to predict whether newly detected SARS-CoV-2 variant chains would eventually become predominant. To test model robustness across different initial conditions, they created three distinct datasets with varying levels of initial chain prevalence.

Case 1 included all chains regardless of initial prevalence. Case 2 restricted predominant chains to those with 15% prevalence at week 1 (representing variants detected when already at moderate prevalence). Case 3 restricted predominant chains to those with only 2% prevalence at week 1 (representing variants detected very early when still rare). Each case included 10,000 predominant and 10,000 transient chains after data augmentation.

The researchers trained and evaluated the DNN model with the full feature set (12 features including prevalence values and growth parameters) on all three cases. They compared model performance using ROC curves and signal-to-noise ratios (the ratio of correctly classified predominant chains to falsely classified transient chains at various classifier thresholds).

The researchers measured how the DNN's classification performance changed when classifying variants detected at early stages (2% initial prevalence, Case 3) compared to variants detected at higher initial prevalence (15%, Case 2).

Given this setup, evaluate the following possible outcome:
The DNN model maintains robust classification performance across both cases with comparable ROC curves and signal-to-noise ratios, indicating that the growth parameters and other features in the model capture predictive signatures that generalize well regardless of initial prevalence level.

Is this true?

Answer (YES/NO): YES